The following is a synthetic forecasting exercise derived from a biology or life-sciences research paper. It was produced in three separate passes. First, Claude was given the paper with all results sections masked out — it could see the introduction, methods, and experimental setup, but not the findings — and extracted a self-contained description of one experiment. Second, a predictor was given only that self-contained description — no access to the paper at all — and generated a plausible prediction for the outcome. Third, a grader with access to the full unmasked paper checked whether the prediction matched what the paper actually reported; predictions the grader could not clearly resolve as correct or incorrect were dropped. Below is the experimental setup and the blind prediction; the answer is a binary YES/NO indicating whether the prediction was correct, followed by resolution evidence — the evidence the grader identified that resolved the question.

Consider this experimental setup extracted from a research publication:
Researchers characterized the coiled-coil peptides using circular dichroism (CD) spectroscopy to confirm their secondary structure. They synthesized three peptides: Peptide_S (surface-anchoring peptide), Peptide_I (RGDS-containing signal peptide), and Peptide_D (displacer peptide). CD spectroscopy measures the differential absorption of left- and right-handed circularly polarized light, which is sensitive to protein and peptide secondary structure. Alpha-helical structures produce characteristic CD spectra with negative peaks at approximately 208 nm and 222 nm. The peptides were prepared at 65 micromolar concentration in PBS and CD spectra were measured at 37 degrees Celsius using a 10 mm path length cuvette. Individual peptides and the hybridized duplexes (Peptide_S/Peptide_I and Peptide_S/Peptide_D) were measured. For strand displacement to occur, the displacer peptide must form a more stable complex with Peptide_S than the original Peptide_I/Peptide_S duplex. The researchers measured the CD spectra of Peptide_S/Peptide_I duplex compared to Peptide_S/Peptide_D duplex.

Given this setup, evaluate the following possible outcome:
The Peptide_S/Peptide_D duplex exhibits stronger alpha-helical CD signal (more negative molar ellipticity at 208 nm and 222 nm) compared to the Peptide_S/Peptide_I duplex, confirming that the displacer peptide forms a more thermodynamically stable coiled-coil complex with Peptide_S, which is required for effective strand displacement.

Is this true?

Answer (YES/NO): NO